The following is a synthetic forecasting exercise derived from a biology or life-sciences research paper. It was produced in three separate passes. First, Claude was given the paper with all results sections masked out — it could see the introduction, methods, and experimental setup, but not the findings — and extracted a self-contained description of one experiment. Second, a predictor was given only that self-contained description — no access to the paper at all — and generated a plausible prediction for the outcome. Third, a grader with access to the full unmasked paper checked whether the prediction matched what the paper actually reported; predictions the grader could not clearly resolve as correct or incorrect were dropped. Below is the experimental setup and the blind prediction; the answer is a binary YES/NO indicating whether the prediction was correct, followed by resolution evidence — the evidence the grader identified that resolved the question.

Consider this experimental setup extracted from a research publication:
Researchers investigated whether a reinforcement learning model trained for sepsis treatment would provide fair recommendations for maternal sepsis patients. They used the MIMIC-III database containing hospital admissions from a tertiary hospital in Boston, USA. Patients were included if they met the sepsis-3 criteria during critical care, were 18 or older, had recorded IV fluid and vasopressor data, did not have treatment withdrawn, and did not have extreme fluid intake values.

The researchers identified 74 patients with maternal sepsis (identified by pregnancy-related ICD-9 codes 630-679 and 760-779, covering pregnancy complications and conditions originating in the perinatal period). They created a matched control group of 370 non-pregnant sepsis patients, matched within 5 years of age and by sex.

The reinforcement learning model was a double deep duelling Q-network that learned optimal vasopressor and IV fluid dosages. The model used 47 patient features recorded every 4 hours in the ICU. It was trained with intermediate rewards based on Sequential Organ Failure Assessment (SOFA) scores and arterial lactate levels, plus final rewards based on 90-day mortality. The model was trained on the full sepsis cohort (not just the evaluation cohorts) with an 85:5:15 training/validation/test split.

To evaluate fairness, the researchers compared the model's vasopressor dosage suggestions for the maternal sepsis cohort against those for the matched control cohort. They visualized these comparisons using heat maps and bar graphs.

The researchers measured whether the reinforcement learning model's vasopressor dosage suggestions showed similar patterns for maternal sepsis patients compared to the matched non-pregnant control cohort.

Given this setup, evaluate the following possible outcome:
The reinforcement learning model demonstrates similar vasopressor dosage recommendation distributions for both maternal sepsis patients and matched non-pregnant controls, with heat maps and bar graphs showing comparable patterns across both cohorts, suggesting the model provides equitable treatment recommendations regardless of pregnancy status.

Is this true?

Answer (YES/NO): YES